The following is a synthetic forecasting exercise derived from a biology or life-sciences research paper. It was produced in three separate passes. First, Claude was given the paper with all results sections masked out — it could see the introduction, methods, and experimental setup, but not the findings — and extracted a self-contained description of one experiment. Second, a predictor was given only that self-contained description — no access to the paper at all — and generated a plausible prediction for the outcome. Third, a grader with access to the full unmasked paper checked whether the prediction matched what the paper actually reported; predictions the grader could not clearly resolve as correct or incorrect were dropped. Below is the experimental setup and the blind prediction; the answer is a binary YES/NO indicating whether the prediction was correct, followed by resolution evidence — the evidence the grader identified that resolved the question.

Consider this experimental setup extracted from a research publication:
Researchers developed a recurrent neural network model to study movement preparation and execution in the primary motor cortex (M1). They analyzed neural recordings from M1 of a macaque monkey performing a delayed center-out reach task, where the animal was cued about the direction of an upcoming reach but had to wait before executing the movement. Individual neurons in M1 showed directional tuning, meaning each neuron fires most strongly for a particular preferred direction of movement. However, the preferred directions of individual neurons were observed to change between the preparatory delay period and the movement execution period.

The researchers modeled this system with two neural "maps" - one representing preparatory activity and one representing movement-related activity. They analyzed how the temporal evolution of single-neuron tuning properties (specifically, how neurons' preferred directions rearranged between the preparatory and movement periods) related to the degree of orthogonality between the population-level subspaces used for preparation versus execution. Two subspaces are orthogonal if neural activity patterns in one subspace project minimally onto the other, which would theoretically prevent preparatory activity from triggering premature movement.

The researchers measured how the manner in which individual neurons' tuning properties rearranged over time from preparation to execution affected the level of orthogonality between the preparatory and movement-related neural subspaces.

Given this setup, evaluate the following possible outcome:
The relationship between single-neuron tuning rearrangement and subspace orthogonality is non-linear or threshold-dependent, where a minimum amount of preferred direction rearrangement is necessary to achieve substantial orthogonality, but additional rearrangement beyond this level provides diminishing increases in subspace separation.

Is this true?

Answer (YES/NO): NO